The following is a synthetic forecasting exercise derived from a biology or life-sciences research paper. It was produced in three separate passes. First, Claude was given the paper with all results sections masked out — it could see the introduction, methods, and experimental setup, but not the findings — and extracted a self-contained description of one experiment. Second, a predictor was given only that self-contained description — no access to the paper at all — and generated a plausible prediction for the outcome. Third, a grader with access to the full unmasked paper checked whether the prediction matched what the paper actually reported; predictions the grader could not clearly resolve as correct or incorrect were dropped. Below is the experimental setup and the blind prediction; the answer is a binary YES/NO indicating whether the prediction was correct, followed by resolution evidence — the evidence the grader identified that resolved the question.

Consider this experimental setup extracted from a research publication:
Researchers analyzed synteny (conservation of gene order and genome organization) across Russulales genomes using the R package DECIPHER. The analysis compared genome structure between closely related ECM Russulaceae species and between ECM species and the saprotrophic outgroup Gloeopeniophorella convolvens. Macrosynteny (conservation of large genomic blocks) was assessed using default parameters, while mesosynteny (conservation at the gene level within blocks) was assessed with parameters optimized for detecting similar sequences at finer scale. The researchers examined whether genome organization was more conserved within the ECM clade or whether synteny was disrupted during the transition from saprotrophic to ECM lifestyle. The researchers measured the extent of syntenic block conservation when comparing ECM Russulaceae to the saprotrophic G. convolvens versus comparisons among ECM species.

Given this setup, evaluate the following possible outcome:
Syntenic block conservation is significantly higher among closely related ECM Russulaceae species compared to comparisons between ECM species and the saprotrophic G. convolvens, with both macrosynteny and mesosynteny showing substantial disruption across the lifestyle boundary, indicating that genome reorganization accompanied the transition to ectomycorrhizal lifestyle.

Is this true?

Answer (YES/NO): NO